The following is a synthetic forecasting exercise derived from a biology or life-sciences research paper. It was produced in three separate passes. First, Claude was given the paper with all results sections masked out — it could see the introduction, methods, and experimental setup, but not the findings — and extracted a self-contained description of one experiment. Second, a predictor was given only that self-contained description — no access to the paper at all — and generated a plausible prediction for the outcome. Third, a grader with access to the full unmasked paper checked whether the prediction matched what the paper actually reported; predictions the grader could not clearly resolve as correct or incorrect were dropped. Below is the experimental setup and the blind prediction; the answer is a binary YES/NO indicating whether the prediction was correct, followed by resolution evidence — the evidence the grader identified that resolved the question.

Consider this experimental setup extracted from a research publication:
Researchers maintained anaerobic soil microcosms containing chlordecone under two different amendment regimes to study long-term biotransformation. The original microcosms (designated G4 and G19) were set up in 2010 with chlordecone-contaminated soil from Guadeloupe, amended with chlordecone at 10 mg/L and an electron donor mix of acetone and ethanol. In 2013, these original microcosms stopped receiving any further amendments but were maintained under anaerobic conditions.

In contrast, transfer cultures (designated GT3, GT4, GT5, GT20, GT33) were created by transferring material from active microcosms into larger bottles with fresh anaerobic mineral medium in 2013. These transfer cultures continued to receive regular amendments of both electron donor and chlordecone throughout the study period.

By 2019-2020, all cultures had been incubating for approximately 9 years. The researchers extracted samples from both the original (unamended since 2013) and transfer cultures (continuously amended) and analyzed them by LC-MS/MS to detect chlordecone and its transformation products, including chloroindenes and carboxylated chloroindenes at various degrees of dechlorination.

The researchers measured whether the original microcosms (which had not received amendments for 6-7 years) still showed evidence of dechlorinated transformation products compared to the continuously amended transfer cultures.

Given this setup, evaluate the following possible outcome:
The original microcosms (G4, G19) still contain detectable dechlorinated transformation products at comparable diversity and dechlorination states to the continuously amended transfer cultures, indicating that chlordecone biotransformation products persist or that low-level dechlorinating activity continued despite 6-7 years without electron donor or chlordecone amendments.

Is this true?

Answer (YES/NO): YES